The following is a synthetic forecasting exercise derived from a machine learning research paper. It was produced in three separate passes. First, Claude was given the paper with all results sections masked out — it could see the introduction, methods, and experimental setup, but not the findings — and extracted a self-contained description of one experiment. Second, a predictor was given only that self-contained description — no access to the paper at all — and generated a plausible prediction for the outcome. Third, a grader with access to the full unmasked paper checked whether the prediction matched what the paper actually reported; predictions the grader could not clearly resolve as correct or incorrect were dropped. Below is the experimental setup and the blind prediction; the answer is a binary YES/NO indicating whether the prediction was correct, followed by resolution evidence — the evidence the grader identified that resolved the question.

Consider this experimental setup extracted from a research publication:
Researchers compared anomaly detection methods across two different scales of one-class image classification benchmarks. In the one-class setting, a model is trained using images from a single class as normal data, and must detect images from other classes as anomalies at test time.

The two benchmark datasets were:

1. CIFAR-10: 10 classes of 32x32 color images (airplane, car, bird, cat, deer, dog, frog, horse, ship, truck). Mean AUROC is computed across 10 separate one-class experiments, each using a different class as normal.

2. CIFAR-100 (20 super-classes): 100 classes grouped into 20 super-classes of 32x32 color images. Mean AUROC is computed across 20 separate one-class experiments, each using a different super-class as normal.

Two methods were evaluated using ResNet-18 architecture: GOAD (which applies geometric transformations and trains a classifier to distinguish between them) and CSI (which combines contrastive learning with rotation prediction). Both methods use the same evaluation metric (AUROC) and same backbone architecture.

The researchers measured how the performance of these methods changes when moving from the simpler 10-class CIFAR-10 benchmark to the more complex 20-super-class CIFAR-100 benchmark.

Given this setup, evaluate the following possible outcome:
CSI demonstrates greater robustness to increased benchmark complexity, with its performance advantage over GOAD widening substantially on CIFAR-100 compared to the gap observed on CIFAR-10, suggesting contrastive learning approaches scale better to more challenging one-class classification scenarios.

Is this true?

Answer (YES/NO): YES